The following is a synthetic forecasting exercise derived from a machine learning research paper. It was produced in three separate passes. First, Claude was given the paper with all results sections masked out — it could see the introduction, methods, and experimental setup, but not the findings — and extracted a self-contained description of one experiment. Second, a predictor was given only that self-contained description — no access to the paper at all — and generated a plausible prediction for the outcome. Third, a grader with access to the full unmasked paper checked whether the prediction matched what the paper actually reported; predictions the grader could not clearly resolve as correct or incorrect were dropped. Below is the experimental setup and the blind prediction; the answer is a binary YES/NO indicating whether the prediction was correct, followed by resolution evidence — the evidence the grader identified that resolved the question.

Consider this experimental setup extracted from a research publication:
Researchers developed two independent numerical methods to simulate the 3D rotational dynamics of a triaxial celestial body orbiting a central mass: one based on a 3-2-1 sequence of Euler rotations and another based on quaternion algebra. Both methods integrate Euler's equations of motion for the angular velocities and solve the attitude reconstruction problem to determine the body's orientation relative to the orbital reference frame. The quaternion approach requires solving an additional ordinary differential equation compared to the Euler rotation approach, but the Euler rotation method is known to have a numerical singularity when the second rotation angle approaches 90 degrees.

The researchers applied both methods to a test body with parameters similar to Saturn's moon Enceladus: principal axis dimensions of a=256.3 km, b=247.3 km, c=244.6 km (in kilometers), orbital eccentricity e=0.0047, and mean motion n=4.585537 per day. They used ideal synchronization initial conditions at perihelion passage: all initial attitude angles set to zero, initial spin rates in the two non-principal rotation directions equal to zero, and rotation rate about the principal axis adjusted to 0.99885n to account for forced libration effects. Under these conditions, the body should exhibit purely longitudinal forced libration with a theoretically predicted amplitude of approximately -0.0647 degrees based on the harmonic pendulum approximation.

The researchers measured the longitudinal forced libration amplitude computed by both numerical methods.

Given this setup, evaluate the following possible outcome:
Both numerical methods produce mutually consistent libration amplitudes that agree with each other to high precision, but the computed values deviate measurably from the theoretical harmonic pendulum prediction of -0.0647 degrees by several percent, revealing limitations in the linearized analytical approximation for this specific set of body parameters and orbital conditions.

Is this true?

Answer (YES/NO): NO